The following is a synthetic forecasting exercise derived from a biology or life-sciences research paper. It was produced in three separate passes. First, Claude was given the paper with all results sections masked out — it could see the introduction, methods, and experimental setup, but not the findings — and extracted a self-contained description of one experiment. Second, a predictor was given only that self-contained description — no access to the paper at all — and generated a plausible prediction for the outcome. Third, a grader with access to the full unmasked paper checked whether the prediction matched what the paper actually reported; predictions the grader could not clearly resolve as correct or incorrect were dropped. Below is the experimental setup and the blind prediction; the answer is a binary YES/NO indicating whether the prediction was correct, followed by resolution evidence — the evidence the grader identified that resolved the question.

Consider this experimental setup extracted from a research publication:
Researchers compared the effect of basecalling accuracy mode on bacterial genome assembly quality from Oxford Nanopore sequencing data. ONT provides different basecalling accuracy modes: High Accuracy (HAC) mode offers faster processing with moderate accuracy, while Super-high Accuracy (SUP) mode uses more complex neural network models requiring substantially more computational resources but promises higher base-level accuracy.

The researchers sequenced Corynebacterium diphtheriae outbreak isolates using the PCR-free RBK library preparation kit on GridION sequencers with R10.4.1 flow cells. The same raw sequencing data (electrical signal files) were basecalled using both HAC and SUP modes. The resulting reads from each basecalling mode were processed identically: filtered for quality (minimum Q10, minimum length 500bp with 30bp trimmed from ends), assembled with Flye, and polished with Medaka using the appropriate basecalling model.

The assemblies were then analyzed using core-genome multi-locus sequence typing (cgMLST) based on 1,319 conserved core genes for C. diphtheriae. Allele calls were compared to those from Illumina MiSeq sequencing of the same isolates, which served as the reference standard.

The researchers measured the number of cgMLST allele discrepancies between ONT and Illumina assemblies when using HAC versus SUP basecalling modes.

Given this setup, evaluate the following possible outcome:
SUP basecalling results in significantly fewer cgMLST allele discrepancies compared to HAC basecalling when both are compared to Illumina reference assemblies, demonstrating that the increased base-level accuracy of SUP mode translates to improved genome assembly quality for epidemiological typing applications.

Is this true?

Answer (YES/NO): NO